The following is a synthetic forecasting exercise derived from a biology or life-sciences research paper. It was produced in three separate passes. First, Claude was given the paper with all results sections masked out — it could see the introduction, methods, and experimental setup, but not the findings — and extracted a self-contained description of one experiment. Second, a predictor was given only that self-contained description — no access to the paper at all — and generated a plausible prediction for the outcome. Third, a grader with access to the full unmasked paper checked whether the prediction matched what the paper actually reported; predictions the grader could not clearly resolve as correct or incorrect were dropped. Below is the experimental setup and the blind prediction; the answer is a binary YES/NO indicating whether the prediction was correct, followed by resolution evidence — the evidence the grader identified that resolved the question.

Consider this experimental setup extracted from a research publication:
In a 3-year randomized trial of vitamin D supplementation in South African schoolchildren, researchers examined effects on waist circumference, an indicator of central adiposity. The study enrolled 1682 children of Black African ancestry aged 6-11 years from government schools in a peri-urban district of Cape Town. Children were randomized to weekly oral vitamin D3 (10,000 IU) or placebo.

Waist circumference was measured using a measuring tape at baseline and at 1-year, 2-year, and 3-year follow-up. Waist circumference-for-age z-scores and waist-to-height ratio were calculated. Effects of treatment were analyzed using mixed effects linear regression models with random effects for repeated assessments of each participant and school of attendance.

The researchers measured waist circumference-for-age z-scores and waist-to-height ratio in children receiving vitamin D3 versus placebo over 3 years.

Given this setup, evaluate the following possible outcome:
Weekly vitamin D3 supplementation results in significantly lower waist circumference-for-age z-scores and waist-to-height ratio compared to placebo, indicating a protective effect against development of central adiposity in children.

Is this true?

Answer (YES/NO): NO